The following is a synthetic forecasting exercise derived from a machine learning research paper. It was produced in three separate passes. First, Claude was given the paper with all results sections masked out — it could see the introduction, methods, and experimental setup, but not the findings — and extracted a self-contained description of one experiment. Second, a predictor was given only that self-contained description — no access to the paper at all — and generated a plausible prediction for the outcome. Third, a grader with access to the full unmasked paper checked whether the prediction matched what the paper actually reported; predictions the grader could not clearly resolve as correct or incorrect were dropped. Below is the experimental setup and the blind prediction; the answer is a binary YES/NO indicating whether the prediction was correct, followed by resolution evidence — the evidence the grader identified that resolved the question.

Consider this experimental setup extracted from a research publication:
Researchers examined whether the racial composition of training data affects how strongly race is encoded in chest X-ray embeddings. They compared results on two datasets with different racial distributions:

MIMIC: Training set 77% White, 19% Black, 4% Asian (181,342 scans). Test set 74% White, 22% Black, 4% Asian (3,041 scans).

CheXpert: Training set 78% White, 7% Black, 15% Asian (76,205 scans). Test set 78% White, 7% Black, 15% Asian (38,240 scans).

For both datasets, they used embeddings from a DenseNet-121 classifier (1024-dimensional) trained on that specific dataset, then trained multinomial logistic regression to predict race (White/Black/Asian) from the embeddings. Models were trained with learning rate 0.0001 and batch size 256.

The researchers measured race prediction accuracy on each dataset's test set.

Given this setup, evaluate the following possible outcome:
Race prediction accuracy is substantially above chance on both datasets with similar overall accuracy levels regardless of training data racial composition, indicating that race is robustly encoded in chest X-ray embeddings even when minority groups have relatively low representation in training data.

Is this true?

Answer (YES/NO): NO